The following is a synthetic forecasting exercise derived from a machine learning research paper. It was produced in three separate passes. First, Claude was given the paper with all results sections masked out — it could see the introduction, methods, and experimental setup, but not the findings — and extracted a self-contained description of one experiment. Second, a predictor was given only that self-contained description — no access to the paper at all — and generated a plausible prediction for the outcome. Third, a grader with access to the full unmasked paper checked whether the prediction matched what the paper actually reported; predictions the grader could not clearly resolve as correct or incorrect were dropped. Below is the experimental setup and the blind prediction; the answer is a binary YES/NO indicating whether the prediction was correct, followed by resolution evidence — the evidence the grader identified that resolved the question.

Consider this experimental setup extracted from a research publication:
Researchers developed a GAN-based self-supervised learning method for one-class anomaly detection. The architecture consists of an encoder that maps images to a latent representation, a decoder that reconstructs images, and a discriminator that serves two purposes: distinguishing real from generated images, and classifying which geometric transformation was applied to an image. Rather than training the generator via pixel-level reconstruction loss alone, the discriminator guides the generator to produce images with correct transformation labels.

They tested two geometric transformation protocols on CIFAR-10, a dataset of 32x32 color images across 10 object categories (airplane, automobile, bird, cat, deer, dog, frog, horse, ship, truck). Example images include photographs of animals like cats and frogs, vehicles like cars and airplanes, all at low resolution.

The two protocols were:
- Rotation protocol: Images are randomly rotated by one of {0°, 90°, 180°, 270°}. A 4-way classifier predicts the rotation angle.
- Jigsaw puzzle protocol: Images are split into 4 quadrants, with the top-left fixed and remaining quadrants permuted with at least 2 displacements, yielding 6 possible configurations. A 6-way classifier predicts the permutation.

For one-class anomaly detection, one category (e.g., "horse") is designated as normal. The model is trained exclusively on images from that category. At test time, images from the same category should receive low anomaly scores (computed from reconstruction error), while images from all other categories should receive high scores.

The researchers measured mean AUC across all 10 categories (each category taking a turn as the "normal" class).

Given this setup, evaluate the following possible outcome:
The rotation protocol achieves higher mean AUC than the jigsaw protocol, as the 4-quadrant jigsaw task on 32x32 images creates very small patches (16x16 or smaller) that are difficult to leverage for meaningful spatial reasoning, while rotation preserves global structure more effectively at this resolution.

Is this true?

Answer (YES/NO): YES